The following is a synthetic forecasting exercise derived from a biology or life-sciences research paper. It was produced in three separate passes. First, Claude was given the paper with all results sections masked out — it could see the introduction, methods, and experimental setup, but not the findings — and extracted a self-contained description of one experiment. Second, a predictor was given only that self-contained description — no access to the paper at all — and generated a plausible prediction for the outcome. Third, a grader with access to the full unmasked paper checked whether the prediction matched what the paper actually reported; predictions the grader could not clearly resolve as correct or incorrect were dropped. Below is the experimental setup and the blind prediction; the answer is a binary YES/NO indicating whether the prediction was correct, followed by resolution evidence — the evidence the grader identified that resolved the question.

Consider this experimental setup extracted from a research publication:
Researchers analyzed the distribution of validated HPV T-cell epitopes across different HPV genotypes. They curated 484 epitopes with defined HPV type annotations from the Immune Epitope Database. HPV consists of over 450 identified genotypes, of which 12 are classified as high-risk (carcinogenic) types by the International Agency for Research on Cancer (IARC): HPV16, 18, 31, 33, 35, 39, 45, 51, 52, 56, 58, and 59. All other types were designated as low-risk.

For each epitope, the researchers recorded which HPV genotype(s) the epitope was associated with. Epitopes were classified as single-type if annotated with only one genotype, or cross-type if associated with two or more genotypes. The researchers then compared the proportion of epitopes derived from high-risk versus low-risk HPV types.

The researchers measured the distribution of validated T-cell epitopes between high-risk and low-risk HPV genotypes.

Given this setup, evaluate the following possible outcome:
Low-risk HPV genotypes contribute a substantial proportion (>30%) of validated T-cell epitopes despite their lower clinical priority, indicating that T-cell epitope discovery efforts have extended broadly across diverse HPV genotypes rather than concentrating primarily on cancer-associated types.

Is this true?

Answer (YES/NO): NO